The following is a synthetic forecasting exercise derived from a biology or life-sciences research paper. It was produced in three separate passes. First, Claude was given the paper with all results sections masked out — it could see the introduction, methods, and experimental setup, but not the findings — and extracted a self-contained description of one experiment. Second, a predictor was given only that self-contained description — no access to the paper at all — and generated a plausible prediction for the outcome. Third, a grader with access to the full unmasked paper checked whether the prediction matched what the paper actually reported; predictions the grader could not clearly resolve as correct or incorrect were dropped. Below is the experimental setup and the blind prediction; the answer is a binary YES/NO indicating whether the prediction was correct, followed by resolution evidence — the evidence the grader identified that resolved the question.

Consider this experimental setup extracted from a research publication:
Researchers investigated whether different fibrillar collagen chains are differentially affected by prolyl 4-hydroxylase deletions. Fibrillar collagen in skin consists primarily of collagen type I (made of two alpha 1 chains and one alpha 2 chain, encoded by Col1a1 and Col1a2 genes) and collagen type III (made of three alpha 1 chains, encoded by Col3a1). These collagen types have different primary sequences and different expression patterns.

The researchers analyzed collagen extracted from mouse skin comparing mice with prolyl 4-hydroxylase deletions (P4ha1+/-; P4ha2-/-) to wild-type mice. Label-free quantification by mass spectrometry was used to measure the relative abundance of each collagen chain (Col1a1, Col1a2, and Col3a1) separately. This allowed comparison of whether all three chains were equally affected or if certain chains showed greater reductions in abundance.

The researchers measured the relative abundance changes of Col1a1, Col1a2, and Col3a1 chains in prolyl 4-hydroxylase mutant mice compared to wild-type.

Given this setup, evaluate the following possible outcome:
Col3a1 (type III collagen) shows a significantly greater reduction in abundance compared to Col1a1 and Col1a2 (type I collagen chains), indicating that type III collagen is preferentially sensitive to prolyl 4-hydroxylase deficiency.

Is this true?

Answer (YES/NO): NO